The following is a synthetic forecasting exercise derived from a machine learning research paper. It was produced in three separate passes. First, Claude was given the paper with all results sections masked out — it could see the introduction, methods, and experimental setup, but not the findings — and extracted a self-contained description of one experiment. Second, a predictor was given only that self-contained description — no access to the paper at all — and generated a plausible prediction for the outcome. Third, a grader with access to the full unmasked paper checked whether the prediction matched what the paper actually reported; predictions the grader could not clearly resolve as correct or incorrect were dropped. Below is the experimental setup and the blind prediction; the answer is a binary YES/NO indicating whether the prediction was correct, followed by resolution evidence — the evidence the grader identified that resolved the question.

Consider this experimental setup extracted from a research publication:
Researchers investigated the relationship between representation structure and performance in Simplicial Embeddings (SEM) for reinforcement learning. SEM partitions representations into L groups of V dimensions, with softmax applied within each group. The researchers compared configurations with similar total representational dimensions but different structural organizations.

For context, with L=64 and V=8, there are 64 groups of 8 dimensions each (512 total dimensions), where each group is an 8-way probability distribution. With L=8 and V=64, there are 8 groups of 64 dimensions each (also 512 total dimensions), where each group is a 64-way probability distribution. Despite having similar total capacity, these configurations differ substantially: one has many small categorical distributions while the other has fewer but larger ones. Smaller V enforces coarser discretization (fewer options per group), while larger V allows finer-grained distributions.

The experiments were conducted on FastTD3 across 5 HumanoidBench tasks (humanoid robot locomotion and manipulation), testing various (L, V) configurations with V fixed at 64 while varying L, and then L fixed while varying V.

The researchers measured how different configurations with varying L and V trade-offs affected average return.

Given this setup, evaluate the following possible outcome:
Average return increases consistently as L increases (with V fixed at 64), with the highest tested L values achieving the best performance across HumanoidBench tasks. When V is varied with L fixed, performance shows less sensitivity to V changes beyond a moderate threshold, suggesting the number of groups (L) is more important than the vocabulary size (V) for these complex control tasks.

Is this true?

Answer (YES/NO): NO